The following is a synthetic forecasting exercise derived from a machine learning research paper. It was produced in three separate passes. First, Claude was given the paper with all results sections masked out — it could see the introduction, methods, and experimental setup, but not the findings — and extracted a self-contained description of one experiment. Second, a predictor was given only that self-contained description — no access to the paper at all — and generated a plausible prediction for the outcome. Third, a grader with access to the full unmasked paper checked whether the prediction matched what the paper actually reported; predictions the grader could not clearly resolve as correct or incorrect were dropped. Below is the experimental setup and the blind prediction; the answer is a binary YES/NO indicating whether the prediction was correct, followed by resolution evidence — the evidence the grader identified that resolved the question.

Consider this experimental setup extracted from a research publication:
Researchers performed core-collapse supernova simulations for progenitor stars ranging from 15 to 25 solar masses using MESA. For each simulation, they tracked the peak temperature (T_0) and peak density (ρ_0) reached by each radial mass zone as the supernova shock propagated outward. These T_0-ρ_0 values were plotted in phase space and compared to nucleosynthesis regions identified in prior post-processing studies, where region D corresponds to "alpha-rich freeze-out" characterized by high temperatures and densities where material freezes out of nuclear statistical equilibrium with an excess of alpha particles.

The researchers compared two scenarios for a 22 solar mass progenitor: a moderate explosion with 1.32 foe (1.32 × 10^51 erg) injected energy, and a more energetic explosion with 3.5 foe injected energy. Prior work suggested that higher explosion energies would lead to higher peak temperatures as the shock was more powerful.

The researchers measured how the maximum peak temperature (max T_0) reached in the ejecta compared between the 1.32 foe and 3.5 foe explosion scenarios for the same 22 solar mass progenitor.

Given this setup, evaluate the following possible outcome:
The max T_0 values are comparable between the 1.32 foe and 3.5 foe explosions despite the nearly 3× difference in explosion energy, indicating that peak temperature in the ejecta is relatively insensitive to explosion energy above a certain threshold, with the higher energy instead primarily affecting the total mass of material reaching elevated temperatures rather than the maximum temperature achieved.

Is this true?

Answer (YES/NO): NO